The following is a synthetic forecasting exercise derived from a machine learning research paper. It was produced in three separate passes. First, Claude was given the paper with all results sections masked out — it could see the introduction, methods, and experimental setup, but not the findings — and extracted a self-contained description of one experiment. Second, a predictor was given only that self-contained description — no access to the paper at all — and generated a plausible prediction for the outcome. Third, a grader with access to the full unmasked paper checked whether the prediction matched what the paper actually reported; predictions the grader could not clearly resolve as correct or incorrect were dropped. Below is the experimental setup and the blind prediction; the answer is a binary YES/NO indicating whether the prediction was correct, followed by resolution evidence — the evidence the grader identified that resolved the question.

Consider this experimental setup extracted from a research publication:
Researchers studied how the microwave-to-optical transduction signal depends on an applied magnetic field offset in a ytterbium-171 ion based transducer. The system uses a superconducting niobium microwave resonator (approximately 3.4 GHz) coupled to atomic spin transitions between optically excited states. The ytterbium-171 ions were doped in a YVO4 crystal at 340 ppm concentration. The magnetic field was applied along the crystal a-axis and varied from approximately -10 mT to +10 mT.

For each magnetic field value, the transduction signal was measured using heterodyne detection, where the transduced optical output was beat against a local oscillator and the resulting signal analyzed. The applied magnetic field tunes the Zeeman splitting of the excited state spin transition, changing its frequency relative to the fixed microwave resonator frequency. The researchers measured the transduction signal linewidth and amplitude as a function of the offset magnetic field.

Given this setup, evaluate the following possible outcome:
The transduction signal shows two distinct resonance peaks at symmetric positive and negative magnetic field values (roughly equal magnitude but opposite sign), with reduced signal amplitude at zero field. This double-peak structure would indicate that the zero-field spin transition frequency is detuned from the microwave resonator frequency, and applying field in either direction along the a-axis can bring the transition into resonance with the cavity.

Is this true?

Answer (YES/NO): NO